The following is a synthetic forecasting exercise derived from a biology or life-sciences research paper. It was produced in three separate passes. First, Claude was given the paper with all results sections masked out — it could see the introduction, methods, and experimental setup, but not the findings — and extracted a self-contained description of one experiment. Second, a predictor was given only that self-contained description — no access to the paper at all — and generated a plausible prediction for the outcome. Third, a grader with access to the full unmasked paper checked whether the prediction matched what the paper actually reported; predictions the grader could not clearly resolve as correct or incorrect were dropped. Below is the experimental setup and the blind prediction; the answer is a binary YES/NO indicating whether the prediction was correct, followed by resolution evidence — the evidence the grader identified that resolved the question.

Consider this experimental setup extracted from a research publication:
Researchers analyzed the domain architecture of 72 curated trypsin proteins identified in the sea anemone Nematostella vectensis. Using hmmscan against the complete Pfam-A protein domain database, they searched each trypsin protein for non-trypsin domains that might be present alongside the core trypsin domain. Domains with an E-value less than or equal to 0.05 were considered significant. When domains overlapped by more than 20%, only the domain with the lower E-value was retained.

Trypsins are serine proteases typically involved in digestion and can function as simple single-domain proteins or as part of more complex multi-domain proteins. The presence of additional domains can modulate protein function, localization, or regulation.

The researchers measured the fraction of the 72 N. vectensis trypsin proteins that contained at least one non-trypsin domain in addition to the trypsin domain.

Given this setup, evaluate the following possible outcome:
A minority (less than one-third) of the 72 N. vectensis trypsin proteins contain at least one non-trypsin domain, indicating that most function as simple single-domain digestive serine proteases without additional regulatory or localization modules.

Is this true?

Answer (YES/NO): NO